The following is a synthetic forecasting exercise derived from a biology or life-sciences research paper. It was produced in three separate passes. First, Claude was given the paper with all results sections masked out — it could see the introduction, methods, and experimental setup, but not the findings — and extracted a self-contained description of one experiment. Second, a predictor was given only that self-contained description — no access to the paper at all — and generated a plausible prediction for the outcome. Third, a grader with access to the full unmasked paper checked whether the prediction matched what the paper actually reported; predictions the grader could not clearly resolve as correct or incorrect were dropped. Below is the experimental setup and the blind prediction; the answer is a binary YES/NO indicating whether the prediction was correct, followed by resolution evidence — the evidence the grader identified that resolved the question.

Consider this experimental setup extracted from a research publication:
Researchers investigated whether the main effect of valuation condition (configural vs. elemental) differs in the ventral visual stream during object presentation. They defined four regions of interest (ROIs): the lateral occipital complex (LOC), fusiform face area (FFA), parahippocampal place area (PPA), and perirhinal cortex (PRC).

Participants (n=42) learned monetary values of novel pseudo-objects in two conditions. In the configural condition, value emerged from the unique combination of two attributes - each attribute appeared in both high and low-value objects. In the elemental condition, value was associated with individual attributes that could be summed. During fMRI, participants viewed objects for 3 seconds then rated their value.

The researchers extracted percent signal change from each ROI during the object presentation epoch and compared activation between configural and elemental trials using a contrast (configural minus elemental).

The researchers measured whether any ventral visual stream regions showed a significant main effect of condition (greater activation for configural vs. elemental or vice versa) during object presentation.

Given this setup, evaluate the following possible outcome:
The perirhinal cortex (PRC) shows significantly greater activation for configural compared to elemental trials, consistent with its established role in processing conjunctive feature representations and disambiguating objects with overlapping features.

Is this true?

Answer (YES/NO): NO